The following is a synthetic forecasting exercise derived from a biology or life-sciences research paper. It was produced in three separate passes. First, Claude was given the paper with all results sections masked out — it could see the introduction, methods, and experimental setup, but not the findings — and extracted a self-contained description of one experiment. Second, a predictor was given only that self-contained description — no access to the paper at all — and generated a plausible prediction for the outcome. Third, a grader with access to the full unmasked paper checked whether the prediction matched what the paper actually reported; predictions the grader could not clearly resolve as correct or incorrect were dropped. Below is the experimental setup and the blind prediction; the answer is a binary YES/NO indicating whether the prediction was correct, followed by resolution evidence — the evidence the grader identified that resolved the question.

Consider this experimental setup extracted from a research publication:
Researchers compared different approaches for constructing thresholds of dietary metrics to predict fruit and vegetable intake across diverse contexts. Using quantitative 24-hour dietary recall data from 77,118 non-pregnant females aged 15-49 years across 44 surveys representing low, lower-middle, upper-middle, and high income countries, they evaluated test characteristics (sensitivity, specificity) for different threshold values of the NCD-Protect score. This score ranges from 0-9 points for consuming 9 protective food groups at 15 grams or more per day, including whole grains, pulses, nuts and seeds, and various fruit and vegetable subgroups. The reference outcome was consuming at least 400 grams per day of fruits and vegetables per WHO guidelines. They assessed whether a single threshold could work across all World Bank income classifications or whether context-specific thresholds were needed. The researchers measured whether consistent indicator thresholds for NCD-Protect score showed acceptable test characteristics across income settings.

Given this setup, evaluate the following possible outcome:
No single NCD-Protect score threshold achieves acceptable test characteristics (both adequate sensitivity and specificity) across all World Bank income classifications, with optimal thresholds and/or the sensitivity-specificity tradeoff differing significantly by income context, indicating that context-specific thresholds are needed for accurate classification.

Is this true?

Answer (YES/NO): YES